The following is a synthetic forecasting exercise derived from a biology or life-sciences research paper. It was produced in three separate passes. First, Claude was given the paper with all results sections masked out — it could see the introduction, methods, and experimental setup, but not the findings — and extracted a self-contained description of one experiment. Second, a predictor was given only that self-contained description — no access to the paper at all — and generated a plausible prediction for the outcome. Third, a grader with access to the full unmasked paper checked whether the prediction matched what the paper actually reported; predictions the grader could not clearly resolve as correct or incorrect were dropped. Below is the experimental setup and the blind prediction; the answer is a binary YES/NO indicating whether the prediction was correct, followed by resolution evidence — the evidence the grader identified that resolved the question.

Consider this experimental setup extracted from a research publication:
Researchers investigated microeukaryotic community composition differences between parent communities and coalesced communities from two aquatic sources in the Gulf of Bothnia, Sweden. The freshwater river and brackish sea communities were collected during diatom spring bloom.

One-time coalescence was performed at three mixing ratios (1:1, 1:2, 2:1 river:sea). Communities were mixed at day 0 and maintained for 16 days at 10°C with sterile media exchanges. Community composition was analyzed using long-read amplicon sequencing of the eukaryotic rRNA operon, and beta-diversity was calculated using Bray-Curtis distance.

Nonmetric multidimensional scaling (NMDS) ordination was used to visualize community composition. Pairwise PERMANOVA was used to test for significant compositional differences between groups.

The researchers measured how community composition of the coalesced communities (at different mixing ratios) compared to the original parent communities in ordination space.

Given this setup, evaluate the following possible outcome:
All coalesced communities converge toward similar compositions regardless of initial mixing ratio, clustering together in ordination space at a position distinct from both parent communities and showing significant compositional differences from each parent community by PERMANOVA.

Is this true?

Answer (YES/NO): NO